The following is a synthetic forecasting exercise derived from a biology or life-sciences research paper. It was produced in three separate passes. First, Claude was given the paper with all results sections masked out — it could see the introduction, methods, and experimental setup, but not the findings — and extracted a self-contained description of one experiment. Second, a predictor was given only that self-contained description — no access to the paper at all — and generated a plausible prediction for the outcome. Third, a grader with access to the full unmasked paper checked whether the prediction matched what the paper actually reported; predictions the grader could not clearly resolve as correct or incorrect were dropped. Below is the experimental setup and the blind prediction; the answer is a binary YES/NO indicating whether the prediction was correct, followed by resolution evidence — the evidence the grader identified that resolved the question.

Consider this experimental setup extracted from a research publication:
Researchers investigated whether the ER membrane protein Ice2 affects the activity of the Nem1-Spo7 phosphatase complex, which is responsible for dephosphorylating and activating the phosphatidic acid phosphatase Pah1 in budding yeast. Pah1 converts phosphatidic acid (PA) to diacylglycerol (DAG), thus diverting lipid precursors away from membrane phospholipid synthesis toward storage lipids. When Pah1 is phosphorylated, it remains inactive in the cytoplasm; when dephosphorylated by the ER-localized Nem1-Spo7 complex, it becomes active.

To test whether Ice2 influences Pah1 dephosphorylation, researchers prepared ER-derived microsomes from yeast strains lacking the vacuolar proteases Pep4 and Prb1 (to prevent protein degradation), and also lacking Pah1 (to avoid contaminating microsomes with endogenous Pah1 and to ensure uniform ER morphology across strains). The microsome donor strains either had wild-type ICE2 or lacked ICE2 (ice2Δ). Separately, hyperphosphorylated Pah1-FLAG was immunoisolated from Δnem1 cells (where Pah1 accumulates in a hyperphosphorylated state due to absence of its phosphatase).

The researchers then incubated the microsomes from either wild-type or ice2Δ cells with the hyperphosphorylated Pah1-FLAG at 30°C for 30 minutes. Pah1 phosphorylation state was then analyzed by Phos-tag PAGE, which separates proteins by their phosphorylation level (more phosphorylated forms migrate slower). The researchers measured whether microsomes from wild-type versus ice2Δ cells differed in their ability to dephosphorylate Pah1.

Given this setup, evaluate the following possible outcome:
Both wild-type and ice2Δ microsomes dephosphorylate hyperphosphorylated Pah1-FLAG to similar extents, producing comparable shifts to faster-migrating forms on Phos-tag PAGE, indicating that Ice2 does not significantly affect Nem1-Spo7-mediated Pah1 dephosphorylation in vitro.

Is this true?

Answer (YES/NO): NO